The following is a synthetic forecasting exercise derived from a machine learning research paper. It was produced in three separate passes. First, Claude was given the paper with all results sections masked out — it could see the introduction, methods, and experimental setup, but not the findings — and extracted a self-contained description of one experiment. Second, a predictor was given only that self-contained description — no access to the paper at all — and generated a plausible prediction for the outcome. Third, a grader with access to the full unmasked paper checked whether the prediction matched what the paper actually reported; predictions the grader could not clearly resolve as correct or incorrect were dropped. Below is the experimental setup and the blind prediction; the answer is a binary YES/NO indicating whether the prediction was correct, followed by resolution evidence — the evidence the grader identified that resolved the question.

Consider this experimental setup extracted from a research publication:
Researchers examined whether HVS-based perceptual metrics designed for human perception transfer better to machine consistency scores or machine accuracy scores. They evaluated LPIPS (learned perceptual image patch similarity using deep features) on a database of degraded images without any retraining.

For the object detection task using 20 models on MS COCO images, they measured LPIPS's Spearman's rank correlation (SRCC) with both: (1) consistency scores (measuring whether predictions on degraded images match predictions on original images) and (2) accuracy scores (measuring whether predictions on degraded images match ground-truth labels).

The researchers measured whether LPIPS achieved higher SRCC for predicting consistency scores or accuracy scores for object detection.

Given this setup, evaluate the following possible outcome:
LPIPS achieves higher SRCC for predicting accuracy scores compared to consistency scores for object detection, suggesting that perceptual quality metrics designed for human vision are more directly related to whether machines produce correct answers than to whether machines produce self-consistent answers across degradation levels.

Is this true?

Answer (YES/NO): NO